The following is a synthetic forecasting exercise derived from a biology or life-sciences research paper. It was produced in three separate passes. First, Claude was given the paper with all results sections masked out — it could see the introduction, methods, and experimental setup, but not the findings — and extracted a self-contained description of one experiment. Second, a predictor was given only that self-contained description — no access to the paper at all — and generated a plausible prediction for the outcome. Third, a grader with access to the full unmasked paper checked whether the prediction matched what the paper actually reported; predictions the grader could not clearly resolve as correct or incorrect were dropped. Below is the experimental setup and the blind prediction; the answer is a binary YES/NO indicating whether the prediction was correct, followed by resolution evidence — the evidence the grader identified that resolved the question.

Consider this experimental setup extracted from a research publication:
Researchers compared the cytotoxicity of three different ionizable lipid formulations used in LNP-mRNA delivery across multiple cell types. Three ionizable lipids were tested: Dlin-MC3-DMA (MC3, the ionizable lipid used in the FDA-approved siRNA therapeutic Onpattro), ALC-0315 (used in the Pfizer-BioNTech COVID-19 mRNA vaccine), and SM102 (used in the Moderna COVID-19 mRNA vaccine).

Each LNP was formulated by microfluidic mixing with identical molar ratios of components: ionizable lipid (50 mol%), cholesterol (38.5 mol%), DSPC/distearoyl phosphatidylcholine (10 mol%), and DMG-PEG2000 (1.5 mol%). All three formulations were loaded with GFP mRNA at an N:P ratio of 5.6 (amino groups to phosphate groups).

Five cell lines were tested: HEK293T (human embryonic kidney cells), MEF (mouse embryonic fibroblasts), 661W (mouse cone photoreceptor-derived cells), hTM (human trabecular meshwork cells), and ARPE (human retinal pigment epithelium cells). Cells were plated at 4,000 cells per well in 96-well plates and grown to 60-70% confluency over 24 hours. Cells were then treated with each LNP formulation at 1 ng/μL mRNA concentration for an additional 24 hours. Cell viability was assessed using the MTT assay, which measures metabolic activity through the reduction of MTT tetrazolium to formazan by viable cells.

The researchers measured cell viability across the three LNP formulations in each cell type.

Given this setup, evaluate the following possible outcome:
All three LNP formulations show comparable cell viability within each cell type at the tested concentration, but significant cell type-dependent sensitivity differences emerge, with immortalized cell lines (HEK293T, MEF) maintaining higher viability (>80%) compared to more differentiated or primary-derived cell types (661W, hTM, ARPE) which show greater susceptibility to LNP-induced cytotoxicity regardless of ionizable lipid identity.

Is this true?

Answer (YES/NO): NO